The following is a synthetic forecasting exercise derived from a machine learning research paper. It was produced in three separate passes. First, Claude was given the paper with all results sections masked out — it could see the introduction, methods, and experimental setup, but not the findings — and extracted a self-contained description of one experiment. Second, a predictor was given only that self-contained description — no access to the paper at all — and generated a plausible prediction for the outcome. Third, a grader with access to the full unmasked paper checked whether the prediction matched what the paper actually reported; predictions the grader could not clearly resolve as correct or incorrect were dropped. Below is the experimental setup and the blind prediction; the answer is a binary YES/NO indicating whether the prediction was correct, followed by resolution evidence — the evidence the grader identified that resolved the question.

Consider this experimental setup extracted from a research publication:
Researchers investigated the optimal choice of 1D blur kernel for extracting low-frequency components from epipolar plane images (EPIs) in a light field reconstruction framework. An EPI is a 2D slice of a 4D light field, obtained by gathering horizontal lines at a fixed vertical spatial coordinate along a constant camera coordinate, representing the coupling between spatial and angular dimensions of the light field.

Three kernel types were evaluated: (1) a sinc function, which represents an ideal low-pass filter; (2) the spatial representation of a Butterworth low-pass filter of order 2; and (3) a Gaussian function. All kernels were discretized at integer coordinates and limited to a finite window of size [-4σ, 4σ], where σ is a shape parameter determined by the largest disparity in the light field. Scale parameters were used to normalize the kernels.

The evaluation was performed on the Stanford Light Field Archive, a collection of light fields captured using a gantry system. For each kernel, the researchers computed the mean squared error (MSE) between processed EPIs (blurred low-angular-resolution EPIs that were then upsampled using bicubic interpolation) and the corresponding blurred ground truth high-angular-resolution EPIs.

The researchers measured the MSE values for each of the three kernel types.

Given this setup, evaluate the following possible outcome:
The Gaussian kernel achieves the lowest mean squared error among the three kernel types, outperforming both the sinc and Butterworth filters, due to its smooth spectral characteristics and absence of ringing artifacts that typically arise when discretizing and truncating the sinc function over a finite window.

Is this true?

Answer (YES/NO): YES